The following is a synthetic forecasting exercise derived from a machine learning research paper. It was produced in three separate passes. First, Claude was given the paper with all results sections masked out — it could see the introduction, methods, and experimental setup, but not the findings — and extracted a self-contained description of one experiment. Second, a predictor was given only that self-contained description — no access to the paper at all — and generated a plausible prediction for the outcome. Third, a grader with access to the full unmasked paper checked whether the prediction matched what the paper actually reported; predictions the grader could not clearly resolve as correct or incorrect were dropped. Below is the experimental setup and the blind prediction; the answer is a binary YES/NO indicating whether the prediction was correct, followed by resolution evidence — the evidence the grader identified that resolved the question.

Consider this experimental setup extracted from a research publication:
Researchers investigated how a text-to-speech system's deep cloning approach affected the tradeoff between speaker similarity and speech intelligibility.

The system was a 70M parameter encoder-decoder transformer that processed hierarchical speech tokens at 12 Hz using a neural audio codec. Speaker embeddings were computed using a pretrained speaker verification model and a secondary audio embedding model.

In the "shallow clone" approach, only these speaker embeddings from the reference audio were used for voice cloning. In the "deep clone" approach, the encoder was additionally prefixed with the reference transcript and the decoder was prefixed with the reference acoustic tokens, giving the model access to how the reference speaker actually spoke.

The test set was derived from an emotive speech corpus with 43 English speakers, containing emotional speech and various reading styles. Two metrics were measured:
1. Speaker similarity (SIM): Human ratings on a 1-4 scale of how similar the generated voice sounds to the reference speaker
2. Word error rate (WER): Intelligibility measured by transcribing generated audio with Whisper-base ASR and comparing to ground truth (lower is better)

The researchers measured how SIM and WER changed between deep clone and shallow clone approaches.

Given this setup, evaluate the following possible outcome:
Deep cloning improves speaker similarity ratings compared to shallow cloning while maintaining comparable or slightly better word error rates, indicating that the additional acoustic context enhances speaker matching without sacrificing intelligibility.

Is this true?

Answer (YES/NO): NO